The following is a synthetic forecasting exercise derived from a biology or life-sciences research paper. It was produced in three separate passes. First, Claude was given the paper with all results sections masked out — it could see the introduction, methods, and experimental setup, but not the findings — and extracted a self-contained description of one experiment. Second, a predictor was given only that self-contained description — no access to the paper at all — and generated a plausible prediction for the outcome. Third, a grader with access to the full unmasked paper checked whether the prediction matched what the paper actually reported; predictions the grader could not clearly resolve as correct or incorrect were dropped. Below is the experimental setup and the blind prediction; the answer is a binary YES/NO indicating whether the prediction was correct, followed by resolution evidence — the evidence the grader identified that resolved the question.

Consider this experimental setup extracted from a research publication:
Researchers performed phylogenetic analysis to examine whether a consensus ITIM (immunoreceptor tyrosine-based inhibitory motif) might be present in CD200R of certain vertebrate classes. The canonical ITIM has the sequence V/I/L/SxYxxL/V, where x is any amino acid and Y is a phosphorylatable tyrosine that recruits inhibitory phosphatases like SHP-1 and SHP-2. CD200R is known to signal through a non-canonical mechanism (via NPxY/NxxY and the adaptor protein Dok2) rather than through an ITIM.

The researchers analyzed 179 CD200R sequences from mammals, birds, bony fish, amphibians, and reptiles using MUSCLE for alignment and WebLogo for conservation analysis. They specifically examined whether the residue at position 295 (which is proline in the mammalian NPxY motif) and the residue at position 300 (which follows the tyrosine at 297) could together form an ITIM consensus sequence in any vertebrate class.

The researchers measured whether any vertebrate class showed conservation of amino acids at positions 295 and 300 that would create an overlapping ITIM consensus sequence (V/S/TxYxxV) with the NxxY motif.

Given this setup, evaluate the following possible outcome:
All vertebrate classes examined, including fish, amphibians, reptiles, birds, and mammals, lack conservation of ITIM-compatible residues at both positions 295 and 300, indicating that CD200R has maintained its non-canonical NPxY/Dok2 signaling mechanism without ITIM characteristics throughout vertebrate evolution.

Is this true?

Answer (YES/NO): NO